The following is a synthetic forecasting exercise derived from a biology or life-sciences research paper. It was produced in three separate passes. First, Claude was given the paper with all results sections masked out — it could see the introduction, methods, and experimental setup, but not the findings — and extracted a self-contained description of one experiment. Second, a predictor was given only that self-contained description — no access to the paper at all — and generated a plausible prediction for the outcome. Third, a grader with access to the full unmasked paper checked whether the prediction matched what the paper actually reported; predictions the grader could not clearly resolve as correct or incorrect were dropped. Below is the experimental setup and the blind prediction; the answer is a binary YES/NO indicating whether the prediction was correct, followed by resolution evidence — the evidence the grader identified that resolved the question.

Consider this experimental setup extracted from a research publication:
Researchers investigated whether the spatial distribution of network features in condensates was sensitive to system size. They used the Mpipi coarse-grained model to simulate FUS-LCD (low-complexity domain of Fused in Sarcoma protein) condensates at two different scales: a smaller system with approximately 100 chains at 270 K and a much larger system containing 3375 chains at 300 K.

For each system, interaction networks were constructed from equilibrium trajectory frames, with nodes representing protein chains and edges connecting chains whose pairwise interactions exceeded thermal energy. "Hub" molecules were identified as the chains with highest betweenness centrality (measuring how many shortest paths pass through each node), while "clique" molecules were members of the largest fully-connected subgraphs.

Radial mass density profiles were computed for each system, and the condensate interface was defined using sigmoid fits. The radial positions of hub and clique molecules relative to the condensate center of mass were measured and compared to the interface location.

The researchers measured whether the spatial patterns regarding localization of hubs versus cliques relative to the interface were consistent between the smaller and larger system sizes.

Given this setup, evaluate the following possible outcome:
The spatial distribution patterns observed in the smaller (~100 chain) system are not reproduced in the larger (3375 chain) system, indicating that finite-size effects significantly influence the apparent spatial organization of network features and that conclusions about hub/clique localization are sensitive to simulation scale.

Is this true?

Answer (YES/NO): NO